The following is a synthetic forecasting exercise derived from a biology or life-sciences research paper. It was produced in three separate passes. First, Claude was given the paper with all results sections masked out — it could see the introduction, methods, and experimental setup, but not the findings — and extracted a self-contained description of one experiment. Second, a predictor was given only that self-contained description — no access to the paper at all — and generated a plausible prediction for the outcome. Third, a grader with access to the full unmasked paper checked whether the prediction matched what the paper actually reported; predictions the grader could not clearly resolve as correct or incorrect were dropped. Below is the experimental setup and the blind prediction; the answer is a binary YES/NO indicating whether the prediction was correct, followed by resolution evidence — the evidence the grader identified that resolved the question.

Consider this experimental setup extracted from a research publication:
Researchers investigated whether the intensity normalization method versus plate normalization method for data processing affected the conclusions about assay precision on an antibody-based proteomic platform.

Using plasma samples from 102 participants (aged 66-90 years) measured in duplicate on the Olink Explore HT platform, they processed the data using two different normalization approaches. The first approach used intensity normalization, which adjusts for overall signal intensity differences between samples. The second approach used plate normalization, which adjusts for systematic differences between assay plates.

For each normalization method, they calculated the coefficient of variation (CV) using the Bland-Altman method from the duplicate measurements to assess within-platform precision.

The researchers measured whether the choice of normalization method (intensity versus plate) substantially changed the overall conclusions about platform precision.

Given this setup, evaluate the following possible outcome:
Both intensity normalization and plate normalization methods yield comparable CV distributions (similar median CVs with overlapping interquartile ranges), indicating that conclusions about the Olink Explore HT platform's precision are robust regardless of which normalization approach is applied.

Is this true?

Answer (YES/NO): YES